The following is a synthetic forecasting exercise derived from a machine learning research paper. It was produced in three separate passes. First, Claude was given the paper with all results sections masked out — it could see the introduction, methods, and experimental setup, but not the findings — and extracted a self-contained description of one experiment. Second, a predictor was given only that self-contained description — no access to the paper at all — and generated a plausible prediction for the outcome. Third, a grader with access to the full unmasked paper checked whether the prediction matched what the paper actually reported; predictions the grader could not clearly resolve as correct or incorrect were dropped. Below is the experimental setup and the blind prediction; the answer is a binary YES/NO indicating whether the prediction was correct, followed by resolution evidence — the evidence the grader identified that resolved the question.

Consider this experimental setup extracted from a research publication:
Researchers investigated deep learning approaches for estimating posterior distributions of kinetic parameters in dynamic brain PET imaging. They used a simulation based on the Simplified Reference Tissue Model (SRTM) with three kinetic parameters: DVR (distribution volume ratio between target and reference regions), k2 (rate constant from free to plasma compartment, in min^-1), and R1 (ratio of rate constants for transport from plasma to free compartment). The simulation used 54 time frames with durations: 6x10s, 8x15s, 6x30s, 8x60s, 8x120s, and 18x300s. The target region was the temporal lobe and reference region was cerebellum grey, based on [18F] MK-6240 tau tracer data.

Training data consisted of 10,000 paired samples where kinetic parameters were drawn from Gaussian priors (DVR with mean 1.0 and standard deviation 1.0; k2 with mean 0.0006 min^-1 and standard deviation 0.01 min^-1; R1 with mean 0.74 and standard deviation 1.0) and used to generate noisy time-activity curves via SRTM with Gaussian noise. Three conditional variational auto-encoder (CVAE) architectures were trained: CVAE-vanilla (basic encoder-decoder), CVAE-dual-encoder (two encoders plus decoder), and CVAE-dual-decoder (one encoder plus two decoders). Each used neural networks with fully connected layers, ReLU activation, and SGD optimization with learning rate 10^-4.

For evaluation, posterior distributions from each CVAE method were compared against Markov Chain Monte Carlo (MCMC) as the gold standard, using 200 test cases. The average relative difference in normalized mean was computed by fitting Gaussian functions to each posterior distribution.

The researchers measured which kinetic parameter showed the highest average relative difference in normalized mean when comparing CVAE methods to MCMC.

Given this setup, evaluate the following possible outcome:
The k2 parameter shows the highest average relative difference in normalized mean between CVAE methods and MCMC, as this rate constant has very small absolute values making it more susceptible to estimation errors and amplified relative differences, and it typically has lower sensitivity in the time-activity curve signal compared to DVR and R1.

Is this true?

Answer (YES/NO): YES